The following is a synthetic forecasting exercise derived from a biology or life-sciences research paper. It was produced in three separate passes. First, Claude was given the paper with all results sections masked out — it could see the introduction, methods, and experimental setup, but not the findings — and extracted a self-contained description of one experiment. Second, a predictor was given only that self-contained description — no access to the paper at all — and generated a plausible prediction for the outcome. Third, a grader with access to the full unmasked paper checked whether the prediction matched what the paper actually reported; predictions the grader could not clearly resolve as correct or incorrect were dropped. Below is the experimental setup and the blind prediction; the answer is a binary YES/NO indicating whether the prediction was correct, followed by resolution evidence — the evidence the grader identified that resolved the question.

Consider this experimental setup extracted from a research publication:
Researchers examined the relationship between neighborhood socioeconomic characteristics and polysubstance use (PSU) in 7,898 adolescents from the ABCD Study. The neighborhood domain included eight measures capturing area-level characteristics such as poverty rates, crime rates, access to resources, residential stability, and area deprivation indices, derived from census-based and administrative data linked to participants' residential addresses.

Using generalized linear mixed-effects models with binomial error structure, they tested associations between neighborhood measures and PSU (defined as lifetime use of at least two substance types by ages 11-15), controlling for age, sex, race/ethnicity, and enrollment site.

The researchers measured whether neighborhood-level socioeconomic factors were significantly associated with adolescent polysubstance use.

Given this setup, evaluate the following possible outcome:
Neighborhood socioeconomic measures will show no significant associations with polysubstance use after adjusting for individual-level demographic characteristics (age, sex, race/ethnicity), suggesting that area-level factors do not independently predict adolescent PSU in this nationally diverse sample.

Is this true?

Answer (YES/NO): NO